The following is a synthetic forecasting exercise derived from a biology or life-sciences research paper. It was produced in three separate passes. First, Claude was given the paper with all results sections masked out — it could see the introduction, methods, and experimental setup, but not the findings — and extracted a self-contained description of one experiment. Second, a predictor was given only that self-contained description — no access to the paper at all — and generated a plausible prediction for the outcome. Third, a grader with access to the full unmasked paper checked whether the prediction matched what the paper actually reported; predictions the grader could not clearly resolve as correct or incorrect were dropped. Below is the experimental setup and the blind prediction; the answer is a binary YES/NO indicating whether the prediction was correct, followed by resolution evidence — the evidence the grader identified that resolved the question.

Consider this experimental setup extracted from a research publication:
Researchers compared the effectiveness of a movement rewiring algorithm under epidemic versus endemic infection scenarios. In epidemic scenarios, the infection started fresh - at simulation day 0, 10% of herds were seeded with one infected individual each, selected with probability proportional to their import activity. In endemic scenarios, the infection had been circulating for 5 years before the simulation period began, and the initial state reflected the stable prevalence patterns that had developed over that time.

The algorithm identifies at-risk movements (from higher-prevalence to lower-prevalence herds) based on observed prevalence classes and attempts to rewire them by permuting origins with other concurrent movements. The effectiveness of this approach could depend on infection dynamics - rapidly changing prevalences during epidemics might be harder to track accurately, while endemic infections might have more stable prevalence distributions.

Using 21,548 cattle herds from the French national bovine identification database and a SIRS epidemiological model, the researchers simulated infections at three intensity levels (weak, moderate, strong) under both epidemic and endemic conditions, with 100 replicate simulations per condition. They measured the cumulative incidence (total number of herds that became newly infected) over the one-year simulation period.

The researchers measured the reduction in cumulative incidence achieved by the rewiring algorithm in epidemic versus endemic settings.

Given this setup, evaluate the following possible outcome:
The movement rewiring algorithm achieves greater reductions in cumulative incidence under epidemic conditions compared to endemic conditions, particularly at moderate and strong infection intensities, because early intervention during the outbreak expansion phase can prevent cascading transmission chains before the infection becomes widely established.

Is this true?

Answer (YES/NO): NO